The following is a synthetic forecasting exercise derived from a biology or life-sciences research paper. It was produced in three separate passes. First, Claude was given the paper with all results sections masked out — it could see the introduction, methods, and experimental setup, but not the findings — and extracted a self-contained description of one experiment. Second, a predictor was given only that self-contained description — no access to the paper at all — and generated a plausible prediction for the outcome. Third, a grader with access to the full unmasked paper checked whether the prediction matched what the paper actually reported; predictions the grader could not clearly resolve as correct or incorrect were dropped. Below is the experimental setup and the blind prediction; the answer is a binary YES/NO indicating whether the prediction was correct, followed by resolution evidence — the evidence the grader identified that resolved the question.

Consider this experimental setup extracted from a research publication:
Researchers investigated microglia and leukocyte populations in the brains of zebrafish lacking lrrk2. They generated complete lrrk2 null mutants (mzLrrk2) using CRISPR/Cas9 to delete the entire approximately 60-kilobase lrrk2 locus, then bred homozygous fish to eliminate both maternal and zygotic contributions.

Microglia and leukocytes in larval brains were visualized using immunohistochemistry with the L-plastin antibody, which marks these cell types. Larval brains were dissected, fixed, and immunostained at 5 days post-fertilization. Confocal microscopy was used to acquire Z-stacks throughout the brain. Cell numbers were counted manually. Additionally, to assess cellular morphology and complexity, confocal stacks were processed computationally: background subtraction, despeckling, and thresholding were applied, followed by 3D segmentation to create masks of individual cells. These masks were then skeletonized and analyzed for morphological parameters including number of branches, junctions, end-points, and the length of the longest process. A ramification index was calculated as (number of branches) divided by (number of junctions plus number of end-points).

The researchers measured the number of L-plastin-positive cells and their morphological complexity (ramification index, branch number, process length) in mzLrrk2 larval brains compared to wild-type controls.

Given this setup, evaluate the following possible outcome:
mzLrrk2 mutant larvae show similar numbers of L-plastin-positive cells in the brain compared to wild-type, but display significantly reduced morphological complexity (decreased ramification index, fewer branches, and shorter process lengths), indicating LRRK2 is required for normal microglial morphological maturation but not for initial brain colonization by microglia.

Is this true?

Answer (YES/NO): NO